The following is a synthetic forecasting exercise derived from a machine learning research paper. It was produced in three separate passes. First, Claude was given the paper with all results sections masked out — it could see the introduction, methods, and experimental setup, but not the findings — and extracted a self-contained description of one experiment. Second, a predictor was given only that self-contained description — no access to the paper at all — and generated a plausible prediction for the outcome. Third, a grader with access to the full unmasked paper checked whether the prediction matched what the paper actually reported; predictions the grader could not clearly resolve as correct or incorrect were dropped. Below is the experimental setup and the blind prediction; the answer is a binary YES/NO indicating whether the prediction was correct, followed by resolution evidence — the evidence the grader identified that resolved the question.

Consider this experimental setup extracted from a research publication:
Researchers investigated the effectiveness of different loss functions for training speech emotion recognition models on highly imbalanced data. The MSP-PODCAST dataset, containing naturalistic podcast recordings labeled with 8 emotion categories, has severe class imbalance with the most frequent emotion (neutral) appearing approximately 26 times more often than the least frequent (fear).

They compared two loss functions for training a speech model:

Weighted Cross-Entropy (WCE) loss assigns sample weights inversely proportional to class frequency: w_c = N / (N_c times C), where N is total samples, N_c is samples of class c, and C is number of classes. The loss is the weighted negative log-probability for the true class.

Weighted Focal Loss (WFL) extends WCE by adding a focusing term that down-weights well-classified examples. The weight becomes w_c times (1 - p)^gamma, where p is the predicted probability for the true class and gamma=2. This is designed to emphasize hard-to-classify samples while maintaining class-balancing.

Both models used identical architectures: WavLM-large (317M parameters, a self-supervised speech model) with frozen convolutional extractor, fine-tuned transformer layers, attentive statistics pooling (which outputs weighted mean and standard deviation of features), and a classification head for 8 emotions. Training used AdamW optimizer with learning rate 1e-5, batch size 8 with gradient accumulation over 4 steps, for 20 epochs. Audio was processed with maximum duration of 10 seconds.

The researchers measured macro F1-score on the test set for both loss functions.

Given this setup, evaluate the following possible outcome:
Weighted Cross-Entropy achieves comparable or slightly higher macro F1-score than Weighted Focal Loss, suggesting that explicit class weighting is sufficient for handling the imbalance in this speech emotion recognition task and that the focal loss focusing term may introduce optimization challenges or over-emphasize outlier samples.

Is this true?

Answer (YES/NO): NO